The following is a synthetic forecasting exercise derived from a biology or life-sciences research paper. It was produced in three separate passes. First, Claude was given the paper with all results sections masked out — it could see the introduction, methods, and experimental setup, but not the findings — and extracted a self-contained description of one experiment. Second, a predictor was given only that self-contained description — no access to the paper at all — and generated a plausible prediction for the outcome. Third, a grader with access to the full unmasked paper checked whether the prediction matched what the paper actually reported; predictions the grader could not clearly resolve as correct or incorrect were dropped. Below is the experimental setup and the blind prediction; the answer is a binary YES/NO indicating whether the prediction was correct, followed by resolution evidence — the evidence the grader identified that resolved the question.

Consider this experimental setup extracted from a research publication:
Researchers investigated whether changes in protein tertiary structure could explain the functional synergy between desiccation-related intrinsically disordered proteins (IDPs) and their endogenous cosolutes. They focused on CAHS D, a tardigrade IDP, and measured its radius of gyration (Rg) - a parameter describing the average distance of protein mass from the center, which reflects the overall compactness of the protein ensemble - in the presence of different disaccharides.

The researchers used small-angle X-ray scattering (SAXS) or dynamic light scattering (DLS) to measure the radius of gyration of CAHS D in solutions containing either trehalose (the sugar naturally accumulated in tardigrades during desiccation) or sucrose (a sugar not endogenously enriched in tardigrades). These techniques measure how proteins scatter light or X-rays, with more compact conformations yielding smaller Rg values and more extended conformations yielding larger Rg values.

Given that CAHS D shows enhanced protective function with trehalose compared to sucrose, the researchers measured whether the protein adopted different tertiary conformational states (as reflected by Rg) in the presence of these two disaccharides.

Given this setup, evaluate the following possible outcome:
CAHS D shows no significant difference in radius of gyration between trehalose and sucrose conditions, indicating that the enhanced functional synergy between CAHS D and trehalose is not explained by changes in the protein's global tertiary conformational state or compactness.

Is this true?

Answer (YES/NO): YES